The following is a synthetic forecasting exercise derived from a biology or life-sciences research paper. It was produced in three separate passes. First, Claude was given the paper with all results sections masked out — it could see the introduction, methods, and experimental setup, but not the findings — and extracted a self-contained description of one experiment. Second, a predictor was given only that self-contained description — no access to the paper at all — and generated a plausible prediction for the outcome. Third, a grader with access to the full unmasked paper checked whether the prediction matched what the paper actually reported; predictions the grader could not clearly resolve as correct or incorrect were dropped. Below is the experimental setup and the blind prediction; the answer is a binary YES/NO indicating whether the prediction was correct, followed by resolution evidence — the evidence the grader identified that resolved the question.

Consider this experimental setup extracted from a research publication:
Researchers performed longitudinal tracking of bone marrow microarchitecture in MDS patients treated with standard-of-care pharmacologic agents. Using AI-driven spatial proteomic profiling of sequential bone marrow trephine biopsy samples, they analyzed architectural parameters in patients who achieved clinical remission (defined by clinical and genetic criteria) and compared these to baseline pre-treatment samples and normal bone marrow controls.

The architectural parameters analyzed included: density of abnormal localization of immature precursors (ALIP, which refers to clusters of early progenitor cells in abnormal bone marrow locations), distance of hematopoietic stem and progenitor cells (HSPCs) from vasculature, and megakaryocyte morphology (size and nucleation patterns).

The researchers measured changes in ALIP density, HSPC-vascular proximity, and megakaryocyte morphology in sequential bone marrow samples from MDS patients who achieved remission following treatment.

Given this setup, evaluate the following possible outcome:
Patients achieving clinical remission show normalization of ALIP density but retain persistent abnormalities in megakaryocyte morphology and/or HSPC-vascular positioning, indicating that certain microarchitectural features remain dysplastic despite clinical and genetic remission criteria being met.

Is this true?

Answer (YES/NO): NO